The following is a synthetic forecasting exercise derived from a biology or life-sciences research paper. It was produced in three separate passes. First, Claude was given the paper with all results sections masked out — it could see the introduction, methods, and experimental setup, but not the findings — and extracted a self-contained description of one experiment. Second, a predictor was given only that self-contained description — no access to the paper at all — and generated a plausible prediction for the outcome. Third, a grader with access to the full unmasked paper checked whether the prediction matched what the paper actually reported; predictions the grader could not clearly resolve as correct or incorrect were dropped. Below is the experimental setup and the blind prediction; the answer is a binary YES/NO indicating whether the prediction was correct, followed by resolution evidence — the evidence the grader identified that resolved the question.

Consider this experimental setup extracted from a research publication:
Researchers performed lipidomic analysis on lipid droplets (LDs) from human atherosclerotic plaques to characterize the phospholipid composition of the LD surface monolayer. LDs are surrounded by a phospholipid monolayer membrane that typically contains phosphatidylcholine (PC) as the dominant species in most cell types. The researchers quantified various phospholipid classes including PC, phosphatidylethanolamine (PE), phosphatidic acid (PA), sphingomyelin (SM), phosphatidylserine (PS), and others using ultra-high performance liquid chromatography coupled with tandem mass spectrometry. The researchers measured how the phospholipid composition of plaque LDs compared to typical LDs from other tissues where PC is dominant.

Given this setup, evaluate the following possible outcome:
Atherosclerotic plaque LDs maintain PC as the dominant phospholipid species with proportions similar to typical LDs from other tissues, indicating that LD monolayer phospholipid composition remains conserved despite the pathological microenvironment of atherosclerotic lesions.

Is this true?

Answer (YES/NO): NO